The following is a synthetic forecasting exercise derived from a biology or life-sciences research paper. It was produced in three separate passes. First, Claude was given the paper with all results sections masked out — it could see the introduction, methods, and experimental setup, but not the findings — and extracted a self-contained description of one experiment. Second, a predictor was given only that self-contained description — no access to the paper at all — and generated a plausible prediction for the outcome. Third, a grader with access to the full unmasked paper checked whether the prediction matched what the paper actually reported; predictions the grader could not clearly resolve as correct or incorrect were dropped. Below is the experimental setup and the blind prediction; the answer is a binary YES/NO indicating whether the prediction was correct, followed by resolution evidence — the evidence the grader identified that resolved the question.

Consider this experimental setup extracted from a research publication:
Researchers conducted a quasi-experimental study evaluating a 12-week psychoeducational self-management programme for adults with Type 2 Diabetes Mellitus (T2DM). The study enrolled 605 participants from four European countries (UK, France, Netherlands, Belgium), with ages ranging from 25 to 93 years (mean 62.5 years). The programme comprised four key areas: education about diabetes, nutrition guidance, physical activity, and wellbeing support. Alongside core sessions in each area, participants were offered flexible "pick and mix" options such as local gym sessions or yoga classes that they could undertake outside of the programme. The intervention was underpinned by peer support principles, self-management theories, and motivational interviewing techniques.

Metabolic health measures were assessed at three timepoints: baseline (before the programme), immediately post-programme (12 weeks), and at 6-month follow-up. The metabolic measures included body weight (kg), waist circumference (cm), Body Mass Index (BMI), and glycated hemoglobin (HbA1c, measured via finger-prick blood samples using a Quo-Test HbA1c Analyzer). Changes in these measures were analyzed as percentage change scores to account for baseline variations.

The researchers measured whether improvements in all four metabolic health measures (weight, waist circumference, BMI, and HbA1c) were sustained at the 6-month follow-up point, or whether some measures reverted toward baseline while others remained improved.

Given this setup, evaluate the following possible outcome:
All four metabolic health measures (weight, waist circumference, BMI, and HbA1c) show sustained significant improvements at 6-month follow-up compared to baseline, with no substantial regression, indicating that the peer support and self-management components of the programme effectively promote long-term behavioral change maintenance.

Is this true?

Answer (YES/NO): NO